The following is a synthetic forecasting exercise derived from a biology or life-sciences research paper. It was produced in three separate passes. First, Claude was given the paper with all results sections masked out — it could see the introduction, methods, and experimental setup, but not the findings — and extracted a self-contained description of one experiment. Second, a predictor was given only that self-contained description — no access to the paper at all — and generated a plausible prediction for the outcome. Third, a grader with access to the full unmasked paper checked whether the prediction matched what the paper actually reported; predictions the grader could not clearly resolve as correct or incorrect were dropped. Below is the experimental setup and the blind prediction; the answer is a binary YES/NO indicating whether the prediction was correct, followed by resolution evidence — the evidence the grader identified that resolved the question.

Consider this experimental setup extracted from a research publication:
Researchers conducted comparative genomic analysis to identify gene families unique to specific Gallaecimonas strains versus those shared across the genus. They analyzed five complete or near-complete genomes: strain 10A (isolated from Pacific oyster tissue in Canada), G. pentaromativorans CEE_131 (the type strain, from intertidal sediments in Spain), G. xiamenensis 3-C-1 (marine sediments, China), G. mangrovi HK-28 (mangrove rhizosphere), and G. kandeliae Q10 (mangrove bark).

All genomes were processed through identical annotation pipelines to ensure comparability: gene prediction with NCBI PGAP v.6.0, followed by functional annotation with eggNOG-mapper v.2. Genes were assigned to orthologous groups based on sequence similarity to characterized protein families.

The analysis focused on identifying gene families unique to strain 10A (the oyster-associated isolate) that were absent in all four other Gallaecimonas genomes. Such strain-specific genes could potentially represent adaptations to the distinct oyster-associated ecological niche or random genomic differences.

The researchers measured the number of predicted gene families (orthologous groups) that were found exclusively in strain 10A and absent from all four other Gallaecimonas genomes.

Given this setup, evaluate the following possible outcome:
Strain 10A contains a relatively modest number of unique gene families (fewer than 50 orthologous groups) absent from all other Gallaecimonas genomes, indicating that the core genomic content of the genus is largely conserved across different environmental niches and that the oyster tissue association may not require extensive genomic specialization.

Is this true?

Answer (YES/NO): NO